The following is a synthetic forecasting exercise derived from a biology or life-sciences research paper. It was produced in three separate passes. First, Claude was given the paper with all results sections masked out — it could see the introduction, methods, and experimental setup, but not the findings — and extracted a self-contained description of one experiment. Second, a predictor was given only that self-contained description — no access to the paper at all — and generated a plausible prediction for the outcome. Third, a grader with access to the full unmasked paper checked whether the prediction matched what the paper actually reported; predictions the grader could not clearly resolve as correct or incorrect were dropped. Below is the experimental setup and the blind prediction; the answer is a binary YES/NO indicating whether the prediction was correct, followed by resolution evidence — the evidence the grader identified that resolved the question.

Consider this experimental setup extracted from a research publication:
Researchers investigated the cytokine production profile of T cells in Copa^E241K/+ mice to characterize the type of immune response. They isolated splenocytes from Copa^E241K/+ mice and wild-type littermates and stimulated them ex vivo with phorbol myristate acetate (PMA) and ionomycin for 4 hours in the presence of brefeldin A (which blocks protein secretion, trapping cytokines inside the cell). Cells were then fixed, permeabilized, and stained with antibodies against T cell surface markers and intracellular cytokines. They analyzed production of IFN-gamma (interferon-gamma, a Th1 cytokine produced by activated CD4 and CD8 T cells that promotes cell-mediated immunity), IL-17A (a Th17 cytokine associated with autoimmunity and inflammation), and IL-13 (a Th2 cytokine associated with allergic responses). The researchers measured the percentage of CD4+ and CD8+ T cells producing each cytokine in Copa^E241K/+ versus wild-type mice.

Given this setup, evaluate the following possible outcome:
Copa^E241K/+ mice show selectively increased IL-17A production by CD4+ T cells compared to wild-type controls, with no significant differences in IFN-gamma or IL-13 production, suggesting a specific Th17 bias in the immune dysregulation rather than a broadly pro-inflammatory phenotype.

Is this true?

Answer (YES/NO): NO